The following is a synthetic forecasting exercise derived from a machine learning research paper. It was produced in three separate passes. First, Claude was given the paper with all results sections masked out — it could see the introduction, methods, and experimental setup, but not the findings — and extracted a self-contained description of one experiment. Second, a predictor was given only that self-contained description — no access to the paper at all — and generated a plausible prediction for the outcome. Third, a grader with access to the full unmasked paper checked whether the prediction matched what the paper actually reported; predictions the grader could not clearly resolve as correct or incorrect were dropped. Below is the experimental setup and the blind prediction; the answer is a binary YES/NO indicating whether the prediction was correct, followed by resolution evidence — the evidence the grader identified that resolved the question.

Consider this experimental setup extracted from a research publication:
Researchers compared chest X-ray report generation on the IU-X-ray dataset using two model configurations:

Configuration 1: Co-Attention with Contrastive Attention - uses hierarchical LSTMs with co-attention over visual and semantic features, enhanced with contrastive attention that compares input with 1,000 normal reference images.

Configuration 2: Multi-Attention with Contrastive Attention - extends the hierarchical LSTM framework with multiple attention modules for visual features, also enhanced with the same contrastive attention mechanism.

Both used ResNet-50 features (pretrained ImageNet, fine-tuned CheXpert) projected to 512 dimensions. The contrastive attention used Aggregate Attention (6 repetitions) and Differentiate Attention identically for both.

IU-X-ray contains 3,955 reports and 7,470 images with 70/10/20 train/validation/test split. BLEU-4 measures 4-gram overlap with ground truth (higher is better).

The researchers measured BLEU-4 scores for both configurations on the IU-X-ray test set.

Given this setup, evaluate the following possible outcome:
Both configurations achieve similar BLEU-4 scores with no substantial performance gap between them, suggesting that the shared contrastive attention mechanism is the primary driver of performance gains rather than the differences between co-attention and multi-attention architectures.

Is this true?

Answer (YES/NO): NO